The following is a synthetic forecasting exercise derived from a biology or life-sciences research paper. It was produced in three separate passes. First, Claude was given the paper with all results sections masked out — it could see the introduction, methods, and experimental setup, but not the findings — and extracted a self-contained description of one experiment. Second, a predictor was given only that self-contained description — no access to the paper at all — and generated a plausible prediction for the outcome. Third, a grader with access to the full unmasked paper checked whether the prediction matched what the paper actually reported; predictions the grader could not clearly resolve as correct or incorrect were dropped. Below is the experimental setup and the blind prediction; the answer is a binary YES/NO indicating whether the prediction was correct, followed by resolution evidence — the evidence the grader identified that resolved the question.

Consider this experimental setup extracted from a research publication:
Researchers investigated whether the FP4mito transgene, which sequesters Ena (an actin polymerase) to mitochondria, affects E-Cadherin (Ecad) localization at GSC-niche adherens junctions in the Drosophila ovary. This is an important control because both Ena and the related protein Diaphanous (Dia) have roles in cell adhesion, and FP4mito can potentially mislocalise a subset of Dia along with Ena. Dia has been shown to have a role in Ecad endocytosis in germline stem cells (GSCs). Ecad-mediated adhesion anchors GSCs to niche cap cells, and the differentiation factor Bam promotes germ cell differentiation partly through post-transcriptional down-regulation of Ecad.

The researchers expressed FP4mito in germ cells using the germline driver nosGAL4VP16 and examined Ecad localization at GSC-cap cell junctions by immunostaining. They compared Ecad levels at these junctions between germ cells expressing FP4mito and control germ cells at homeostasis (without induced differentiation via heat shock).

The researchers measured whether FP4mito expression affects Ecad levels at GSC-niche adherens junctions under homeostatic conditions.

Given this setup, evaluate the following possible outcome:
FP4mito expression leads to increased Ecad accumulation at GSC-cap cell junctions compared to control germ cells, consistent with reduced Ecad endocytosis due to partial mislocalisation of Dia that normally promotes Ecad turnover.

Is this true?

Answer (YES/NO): NO